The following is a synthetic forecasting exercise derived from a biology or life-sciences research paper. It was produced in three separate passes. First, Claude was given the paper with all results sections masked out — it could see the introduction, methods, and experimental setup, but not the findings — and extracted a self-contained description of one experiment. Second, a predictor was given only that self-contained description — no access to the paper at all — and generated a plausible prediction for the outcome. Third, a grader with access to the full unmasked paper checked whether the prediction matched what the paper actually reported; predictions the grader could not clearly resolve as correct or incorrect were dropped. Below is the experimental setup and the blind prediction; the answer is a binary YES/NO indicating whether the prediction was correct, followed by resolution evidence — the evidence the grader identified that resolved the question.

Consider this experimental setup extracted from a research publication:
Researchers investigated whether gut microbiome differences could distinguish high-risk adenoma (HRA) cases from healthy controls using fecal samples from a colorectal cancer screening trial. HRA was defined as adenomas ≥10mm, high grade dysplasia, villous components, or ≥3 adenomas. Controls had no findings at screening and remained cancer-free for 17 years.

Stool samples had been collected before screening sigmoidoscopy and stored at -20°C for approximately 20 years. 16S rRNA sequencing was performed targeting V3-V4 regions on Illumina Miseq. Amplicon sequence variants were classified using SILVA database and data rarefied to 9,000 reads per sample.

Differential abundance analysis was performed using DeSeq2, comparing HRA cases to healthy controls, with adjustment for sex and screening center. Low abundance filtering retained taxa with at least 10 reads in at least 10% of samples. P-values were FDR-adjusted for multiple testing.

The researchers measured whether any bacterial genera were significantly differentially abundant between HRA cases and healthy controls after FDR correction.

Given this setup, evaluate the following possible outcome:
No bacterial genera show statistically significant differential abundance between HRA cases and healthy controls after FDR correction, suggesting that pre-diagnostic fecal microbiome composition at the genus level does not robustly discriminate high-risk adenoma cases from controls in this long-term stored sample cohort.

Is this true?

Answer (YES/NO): NO